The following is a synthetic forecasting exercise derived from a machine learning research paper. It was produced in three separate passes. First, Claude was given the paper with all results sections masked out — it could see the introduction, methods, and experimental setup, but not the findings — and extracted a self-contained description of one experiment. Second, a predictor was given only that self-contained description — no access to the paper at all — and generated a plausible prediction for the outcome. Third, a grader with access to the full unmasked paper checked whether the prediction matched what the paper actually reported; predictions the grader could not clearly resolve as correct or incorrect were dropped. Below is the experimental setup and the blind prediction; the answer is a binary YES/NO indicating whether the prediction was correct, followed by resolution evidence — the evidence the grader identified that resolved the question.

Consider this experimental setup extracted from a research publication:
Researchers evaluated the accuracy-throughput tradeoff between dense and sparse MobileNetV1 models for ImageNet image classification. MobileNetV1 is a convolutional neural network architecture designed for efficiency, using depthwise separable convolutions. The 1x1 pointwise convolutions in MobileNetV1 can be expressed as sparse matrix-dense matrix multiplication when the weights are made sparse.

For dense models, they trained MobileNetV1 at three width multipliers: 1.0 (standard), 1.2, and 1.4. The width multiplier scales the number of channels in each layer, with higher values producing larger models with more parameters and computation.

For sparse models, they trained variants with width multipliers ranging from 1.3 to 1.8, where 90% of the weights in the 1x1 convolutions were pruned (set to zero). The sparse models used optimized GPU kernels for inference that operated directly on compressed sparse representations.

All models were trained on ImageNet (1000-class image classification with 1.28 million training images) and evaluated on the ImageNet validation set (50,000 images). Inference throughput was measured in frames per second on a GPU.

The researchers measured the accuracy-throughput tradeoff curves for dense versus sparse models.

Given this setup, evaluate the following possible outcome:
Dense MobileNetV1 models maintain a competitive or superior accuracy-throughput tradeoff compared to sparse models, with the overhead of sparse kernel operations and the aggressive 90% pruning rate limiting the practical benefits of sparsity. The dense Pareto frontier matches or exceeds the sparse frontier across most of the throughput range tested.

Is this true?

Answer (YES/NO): NO